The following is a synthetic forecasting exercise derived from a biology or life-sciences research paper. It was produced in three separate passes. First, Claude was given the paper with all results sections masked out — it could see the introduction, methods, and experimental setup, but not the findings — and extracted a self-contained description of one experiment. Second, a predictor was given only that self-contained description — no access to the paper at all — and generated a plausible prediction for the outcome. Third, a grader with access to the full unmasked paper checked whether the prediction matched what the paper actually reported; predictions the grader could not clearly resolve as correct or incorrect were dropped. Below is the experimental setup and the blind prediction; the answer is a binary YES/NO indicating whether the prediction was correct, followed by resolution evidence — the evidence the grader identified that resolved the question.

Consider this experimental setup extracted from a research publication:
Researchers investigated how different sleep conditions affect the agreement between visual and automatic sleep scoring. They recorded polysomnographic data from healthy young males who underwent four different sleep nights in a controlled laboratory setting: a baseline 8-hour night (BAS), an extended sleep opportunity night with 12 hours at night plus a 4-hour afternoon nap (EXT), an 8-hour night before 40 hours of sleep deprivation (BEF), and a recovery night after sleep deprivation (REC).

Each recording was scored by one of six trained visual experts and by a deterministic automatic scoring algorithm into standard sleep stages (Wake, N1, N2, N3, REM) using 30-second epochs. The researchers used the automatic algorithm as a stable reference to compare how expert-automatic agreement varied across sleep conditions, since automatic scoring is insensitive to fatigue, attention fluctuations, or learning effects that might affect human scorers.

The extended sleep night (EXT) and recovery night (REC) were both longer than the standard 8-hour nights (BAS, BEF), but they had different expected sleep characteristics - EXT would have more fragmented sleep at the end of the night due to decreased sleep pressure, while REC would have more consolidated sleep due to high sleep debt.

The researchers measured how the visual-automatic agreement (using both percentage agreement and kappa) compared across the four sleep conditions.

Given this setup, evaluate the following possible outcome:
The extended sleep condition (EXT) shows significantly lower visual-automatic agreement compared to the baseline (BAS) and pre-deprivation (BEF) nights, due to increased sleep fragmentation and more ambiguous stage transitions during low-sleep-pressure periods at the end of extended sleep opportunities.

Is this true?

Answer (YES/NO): YES